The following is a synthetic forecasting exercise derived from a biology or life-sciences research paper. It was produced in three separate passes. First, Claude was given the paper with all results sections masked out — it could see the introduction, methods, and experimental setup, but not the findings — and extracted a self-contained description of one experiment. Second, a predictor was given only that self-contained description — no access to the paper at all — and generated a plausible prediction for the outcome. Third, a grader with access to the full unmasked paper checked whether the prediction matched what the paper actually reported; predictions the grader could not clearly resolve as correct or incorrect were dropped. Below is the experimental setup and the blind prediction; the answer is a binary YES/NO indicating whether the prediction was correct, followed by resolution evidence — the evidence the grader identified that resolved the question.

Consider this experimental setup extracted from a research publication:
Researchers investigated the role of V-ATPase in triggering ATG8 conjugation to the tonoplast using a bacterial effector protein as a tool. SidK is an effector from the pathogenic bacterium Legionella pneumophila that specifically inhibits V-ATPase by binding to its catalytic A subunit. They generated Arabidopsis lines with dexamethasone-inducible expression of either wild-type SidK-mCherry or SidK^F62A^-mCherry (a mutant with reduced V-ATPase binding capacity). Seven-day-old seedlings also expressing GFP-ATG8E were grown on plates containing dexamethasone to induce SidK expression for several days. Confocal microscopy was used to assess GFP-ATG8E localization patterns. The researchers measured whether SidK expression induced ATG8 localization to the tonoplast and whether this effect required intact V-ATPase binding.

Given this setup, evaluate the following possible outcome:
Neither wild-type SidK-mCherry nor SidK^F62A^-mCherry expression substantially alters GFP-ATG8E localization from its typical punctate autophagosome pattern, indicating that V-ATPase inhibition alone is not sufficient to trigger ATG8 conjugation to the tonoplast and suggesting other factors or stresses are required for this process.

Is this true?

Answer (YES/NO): NO